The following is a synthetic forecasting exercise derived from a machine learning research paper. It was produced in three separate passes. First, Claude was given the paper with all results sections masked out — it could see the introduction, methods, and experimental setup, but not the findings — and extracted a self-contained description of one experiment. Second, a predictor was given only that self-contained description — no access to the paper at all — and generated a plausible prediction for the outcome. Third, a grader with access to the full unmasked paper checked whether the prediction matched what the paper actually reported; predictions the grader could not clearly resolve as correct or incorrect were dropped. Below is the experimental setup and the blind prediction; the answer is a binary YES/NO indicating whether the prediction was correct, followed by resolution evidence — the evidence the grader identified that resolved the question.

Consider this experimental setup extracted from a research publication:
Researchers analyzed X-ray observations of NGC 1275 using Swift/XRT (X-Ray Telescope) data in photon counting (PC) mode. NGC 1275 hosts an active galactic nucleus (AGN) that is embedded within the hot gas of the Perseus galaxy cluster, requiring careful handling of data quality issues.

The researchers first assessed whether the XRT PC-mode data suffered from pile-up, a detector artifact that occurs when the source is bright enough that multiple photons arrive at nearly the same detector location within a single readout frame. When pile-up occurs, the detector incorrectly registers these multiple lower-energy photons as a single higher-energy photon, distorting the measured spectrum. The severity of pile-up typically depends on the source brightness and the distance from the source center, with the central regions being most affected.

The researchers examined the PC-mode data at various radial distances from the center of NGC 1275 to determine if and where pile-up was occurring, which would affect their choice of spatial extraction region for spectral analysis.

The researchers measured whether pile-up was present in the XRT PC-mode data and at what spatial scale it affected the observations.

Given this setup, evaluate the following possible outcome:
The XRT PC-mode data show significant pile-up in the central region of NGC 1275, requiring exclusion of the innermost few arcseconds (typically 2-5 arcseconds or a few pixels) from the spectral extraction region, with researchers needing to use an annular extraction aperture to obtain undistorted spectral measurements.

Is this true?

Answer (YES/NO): NO